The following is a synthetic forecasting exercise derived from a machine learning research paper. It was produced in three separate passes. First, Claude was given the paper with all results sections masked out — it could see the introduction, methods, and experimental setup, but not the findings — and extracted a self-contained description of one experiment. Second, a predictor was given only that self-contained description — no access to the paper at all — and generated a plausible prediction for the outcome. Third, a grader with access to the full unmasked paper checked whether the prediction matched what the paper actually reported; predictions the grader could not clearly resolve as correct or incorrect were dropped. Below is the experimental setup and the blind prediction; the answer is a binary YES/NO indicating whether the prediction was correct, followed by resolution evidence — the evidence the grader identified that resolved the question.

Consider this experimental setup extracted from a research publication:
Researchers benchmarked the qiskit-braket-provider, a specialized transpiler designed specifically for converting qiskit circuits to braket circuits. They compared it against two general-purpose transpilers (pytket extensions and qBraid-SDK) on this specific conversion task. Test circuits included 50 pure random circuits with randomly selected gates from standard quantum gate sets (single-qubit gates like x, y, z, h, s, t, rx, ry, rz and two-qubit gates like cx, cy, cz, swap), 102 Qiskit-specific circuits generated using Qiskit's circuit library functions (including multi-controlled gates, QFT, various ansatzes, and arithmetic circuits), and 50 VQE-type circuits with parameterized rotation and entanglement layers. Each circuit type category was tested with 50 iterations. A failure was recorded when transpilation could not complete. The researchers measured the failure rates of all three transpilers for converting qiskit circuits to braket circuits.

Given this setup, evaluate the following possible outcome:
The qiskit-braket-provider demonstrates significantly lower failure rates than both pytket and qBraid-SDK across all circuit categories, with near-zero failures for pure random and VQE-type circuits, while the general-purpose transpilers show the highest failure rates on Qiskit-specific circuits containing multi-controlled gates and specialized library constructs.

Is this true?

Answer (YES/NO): NO